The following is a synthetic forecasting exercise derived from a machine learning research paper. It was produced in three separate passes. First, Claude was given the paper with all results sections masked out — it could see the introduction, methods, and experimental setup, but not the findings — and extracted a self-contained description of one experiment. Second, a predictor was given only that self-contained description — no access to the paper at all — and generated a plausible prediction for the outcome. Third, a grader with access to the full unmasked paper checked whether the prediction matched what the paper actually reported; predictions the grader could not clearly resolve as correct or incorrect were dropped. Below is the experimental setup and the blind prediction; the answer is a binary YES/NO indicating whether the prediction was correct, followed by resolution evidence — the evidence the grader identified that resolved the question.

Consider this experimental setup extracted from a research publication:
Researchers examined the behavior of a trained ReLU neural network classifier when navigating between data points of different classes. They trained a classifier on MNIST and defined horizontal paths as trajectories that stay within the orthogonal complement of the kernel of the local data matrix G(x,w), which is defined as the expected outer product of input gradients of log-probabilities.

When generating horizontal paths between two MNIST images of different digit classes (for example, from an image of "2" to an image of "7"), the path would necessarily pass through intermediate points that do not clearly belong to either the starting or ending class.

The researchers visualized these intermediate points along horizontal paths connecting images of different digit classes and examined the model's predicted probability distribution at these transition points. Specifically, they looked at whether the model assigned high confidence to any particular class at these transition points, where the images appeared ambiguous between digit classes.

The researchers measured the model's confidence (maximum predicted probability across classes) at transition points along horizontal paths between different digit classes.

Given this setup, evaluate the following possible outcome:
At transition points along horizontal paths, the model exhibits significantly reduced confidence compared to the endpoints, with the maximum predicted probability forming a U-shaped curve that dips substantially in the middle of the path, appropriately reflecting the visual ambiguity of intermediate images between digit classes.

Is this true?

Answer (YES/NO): YES